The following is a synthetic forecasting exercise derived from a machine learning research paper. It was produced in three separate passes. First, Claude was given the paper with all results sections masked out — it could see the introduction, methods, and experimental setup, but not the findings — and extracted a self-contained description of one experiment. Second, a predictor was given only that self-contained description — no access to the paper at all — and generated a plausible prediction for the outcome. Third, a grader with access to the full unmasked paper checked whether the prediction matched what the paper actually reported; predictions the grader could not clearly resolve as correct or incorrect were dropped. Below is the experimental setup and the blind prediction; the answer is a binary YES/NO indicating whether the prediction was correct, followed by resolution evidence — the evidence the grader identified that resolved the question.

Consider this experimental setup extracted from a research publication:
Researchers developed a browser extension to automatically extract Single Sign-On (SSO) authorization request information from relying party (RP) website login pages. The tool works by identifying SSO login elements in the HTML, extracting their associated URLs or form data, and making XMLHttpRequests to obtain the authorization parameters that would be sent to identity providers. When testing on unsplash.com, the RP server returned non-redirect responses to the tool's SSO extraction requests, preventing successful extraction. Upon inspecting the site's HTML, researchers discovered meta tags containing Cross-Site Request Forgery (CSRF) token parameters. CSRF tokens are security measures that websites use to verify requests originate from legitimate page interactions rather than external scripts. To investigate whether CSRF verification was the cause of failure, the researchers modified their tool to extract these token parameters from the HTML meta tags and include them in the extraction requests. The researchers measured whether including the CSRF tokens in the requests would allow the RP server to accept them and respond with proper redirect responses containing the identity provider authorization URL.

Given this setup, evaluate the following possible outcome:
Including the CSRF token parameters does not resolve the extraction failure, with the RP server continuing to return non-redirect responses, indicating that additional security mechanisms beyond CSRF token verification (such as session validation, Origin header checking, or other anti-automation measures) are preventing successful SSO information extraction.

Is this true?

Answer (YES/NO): NO